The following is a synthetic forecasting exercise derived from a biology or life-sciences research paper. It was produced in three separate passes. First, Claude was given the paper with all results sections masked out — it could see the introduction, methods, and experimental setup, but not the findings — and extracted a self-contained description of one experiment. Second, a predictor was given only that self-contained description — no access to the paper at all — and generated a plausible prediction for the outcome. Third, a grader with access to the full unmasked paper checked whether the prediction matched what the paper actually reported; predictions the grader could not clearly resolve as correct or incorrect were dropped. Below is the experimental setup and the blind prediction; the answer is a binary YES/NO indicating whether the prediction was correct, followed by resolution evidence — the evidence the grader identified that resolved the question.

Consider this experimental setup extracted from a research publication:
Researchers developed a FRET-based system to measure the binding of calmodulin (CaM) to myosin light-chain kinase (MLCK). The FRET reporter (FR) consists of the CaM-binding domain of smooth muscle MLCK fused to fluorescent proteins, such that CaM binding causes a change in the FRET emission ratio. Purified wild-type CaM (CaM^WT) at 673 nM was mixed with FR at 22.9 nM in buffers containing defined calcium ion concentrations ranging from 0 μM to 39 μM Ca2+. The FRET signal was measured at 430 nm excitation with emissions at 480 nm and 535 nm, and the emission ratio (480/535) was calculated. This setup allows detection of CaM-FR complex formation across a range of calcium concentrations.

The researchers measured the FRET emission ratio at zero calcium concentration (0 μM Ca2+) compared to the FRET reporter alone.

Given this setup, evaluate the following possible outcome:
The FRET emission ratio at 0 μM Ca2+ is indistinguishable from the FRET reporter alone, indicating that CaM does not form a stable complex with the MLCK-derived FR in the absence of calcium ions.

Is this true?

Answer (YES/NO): YES